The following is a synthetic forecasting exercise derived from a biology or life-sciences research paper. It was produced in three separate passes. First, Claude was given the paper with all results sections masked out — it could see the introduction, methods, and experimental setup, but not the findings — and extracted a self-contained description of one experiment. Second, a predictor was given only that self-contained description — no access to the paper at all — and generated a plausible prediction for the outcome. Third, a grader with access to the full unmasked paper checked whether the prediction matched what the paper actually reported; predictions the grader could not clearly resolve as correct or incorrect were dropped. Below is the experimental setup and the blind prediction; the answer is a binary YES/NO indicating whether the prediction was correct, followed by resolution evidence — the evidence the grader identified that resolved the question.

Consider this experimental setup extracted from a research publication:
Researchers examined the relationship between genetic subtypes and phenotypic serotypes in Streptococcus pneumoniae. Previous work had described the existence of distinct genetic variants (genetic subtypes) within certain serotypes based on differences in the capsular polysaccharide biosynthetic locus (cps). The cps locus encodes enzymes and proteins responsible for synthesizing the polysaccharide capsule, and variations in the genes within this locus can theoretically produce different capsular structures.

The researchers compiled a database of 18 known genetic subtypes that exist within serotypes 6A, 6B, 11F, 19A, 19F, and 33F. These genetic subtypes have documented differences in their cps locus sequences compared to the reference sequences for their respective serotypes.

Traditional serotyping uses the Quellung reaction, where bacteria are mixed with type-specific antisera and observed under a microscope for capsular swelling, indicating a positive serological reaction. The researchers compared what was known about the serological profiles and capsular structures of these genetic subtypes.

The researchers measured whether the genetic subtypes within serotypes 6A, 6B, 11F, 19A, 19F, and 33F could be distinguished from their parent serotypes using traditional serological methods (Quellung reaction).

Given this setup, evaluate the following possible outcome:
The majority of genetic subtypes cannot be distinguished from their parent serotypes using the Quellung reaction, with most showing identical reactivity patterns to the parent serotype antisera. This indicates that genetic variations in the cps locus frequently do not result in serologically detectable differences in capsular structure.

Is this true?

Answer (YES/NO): YES